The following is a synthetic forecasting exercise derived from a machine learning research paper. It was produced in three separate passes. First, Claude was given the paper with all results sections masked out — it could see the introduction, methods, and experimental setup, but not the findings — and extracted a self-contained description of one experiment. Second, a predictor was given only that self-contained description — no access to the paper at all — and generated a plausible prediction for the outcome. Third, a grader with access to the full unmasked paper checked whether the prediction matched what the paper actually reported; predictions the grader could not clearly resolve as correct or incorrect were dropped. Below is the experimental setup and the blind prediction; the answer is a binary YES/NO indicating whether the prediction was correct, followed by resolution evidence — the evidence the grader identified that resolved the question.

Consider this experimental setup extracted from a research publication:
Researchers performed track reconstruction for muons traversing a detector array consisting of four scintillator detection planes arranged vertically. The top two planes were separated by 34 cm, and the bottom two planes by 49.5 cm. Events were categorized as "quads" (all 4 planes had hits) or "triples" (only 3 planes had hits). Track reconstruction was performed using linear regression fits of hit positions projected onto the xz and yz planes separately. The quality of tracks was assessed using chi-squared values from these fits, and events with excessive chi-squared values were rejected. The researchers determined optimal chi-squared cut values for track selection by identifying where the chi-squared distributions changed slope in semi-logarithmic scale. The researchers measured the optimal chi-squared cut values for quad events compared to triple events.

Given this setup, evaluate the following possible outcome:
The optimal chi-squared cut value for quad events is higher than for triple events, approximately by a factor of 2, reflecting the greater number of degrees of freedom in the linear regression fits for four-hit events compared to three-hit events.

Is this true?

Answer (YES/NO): NO